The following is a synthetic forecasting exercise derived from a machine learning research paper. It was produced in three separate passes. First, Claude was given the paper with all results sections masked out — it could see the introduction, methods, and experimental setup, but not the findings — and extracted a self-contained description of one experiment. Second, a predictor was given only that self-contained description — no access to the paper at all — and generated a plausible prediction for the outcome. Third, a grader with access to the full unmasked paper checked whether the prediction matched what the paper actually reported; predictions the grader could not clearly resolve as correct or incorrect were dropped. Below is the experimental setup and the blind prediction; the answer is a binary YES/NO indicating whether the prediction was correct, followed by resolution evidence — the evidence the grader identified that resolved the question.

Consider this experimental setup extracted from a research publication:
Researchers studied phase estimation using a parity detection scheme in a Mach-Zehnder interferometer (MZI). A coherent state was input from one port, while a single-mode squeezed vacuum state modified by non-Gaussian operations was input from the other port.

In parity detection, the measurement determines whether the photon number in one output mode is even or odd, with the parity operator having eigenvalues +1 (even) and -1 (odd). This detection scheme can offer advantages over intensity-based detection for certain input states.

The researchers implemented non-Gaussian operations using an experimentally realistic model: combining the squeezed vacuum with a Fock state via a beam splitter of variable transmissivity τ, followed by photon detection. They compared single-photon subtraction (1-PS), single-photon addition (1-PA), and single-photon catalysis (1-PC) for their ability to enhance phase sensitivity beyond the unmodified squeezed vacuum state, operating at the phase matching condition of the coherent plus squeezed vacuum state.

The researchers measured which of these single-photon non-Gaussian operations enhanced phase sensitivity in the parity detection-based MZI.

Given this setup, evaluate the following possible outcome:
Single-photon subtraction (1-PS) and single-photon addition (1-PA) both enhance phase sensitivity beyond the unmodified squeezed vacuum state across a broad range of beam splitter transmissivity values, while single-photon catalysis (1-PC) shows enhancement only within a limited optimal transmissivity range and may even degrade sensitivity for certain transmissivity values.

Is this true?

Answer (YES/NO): NO